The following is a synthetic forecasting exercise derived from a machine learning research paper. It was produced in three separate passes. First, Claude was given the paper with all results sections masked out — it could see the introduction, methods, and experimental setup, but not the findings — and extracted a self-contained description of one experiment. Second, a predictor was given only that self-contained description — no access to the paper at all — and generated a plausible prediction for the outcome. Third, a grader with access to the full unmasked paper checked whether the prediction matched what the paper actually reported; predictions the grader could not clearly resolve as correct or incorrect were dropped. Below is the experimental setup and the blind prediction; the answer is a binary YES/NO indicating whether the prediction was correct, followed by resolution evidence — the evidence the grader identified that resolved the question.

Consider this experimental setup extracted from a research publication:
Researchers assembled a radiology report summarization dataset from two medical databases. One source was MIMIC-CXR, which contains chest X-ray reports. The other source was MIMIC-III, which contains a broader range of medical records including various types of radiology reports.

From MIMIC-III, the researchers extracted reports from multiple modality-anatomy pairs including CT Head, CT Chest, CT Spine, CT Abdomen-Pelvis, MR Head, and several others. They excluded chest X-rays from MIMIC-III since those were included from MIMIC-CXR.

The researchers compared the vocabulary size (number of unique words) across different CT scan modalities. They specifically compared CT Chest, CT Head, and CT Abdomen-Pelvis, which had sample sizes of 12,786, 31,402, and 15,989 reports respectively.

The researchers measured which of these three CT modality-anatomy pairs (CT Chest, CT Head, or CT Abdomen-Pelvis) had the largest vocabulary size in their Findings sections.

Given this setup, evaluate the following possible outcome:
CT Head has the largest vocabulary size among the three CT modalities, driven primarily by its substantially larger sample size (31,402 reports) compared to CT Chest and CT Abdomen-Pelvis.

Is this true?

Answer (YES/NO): NO